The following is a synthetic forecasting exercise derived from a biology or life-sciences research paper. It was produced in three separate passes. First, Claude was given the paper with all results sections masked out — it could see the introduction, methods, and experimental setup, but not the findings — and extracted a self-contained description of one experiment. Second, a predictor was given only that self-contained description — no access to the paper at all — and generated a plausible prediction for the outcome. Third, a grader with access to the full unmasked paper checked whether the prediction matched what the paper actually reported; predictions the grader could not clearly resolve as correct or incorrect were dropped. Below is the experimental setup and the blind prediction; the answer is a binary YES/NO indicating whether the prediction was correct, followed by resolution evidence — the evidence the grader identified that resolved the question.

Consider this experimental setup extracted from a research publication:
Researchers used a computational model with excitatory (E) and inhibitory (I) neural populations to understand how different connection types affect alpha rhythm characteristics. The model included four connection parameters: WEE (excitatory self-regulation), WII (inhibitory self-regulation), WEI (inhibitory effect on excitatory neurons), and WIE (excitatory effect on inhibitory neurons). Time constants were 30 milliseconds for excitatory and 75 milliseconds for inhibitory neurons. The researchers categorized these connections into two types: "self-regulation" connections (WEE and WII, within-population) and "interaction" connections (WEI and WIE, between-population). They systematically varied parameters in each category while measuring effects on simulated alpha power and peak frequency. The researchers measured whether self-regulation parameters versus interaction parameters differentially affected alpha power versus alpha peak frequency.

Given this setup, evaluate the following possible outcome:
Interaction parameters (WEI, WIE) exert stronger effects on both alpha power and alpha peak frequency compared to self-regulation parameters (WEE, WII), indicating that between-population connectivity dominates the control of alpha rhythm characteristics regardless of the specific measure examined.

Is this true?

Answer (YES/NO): NO